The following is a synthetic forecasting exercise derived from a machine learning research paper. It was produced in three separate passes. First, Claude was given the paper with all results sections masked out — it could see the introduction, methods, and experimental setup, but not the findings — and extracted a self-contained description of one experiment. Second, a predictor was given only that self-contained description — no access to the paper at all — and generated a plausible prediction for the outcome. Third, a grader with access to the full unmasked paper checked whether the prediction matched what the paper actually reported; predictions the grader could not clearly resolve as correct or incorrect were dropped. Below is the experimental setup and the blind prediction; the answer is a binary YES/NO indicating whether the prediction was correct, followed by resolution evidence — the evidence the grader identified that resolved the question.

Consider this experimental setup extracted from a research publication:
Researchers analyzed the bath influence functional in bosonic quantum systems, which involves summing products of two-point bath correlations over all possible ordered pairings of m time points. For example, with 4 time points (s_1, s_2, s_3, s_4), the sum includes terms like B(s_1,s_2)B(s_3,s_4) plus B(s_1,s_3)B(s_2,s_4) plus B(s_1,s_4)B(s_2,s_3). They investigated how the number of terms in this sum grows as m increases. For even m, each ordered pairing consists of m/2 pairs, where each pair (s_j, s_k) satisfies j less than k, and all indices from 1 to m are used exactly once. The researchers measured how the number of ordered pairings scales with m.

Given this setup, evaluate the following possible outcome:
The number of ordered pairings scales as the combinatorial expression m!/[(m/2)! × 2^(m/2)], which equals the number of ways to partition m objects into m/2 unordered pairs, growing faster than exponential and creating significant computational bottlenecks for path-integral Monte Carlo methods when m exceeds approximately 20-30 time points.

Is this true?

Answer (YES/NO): YES